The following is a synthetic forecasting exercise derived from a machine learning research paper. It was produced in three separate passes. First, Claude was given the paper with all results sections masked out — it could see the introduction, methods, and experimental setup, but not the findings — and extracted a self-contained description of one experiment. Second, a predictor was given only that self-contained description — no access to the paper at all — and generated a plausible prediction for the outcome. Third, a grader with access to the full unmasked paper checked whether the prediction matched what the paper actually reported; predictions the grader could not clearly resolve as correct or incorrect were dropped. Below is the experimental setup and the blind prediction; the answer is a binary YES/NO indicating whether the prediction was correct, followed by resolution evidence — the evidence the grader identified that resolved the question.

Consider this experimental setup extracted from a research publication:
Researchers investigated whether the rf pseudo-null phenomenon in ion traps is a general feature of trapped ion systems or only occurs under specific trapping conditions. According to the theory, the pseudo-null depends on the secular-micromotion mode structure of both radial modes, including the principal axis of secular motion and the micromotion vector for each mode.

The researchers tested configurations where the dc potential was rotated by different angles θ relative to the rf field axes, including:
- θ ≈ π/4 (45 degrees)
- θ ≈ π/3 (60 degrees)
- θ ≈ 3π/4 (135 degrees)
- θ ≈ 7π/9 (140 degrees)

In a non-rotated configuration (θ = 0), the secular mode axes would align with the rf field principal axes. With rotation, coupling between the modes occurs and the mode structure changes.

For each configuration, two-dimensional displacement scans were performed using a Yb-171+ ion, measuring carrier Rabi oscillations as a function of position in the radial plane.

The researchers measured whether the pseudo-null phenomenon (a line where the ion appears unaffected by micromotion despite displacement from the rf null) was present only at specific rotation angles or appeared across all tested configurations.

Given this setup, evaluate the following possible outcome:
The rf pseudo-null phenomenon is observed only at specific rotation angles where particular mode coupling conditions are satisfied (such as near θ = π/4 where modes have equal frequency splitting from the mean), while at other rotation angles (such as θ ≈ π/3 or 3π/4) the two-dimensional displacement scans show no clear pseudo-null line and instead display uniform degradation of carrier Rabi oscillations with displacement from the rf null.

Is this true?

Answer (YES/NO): NO